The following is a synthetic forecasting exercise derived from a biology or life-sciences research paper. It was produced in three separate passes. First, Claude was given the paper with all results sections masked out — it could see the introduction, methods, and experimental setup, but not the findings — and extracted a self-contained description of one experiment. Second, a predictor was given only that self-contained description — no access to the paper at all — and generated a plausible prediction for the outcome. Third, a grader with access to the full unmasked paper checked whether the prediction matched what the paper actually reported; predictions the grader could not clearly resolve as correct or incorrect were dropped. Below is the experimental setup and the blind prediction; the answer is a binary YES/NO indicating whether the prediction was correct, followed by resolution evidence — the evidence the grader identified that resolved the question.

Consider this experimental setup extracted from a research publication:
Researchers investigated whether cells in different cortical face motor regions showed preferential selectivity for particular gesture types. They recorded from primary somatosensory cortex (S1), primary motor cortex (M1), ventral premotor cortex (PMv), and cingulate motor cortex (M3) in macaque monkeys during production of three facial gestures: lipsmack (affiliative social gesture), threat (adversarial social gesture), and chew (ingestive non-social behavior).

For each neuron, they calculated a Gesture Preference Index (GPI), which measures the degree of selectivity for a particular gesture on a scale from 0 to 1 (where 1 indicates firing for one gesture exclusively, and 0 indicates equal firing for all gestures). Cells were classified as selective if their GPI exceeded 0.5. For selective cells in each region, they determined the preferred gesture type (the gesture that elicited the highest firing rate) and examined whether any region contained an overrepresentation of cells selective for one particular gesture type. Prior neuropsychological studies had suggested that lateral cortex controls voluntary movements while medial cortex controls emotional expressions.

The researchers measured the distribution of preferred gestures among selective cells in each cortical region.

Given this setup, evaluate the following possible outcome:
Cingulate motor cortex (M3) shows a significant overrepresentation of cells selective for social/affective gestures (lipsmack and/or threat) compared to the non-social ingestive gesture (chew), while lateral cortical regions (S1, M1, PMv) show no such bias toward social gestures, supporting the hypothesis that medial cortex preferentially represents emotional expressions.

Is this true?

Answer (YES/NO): NO